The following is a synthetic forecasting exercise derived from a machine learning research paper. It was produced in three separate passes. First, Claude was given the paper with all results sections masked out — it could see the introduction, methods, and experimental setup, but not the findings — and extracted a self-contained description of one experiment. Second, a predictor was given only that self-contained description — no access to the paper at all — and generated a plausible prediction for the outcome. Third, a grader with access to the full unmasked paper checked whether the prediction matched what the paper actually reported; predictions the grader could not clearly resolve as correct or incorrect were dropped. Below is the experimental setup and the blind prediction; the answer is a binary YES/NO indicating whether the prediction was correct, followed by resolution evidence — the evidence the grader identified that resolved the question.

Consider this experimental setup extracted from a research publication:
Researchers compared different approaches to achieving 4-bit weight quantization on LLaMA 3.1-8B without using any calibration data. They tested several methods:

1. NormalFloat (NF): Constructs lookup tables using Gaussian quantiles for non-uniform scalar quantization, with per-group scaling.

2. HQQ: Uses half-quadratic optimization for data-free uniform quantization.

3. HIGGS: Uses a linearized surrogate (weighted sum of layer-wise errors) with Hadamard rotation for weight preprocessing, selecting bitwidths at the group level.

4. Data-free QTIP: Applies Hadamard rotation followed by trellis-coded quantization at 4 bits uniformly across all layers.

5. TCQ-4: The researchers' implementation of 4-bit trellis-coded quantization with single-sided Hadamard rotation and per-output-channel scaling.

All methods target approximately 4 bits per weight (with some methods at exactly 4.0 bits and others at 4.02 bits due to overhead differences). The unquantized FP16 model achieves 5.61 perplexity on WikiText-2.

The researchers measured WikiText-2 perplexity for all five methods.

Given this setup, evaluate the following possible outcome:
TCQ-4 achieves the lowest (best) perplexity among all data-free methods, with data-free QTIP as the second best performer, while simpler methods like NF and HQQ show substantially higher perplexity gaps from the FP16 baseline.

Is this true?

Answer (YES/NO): YES